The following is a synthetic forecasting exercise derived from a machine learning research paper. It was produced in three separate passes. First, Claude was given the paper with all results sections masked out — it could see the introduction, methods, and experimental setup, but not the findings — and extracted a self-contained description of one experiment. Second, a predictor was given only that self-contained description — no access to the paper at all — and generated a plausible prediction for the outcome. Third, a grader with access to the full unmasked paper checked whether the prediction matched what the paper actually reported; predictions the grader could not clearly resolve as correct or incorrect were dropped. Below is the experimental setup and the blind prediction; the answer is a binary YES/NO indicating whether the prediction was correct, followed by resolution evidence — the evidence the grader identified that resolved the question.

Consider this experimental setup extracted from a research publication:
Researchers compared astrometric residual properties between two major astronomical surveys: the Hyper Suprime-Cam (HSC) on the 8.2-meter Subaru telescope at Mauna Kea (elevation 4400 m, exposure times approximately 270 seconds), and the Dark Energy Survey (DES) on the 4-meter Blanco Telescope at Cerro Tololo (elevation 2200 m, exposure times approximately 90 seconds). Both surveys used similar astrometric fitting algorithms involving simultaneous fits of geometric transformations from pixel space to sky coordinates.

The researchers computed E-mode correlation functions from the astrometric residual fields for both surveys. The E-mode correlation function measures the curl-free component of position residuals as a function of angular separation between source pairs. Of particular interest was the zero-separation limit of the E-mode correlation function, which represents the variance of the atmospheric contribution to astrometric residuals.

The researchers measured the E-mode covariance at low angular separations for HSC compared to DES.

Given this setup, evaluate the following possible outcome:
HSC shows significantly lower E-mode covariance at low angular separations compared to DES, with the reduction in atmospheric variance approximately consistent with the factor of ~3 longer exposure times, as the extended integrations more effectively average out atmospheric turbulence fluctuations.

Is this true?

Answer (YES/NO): NO